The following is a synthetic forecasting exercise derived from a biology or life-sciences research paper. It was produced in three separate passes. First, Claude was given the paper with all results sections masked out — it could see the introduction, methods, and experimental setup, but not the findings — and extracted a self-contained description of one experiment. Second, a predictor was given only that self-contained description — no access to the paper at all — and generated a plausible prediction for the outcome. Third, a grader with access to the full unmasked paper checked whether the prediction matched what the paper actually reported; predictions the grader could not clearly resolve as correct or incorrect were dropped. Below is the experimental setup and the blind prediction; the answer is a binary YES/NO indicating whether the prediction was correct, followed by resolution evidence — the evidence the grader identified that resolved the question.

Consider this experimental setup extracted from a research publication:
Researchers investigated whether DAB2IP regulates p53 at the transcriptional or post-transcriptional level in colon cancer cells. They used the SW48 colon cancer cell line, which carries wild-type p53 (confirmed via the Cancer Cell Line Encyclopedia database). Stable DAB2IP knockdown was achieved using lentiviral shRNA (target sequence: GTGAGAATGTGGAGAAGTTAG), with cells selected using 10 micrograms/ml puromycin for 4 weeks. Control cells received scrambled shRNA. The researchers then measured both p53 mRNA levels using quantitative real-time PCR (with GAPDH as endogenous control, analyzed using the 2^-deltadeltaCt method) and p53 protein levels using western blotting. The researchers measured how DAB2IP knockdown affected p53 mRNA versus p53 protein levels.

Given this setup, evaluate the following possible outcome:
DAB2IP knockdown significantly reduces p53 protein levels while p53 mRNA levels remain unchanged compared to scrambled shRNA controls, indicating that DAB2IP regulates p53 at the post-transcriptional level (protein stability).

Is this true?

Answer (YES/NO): YES